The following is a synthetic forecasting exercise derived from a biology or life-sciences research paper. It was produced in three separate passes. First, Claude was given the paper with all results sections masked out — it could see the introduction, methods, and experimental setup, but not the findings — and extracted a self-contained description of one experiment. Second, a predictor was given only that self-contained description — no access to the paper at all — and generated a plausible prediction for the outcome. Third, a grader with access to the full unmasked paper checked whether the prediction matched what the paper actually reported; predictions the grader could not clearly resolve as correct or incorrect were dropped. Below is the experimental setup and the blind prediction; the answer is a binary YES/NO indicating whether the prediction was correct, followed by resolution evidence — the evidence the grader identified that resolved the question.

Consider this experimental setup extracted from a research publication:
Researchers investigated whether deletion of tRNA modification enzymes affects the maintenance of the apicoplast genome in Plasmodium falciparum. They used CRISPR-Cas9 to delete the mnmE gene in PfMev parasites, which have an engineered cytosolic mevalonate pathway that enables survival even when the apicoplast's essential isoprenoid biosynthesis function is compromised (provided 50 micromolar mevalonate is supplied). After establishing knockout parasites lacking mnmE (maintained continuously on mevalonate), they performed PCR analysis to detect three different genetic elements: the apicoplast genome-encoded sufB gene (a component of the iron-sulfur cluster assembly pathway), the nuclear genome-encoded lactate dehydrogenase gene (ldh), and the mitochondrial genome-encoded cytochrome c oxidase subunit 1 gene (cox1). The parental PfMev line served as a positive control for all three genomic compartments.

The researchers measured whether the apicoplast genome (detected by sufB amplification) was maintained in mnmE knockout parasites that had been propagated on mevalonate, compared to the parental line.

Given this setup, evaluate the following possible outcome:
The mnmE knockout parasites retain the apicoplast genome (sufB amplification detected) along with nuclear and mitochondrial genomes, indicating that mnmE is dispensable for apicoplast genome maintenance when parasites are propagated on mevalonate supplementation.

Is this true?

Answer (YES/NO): NO